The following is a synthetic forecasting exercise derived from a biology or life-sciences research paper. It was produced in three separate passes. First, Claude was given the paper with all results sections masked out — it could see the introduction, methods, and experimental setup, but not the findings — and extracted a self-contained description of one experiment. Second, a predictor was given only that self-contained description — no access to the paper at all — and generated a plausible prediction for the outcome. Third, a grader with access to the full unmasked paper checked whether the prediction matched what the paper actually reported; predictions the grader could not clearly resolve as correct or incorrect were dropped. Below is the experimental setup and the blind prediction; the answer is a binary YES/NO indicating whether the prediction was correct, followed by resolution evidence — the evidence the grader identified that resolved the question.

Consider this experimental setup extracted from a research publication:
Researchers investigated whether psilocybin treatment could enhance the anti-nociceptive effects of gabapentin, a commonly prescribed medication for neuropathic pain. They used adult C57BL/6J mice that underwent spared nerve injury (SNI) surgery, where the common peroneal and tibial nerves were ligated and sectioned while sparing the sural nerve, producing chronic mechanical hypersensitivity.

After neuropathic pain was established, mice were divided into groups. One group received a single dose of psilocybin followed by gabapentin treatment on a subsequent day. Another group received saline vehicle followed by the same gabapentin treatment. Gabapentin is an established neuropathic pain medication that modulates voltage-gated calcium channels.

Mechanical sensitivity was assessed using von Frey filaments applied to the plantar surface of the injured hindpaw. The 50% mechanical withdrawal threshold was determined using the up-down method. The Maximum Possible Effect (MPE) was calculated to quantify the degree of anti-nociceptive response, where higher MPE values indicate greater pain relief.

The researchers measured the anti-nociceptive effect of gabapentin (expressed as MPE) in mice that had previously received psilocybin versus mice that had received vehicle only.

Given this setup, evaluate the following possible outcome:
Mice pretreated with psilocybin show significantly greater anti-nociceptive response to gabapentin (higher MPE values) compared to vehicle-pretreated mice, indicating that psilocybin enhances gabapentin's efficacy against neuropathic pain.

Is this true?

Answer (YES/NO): YES